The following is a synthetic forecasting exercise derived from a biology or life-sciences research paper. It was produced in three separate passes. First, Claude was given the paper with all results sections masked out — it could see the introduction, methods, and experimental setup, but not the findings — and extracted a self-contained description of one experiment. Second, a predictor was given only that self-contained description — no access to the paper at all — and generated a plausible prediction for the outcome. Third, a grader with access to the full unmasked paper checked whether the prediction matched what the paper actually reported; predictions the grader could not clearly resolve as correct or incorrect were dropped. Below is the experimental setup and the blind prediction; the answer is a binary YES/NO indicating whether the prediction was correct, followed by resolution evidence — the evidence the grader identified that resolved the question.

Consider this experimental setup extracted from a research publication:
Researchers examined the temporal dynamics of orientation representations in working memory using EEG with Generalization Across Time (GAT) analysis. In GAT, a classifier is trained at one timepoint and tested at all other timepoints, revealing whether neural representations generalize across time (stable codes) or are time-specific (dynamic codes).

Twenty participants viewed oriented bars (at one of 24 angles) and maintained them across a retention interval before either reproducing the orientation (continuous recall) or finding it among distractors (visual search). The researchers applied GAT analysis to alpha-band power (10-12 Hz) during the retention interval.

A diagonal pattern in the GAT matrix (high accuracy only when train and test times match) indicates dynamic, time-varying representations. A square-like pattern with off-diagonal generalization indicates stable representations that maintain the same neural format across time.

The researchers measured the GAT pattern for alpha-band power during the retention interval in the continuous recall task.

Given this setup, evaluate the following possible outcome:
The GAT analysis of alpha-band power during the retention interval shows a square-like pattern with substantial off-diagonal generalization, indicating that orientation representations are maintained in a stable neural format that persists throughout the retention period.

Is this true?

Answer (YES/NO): NO